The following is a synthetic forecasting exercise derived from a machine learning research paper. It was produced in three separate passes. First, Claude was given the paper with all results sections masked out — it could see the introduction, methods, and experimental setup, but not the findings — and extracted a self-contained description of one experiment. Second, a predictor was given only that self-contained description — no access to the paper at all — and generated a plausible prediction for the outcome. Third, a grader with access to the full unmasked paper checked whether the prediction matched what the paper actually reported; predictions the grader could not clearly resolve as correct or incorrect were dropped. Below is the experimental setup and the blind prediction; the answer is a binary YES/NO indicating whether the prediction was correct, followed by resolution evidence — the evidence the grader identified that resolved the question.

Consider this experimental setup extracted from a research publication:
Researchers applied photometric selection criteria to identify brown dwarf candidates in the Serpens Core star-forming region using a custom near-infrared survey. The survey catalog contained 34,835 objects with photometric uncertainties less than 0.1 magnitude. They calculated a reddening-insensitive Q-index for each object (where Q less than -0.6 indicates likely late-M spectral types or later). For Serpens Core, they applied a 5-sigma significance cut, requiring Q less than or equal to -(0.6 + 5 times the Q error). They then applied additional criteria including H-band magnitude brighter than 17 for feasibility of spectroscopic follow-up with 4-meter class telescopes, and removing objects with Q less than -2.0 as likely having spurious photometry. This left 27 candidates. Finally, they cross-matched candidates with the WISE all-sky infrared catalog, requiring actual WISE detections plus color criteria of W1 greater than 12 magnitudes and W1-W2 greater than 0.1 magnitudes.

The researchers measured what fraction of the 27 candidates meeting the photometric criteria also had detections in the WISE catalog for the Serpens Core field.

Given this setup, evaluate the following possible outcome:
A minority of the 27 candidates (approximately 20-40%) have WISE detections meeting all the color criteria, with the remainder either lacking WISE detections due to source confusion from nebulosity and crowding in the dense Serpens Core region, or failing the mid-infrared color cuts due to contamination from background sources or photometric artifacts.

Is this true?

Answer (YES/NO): YES